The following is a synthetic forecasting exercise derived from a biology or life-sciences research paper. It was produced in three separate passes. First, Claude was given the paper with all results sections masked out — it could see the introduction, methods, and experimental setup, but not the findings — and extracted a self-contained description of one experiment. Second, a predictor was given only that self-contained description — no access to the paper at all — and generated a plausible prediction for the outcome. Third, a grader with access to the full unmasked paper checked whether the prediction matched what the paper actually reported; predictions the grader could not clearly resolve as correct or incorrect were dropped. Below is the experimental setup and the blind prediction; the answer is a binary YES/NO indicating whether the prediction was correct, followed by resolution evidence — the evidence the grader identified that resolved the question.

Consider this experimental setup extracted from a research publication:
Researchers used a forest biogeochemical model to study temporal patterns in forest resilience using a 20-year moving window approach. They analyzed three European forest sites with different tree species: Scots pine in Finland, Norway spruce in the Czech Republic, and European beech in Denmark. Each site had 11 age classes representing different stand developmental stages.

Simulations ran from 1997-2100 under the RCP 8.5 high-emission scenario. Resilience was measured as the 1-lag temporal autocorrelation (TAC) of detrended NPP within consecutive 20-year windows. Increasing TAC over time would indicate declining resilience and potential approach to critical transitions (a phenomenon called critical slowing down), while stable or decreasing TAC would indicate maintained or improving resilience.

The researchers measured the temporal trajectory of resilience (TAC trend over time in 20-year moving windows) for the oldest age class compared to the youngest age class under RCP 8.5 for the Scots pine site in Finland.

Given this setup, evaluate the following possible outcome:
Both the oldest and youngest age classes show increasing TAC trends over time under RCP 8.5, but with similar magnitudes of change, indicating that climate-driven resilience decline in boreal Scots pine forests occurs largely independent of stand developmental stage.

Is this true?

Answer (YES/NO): NO